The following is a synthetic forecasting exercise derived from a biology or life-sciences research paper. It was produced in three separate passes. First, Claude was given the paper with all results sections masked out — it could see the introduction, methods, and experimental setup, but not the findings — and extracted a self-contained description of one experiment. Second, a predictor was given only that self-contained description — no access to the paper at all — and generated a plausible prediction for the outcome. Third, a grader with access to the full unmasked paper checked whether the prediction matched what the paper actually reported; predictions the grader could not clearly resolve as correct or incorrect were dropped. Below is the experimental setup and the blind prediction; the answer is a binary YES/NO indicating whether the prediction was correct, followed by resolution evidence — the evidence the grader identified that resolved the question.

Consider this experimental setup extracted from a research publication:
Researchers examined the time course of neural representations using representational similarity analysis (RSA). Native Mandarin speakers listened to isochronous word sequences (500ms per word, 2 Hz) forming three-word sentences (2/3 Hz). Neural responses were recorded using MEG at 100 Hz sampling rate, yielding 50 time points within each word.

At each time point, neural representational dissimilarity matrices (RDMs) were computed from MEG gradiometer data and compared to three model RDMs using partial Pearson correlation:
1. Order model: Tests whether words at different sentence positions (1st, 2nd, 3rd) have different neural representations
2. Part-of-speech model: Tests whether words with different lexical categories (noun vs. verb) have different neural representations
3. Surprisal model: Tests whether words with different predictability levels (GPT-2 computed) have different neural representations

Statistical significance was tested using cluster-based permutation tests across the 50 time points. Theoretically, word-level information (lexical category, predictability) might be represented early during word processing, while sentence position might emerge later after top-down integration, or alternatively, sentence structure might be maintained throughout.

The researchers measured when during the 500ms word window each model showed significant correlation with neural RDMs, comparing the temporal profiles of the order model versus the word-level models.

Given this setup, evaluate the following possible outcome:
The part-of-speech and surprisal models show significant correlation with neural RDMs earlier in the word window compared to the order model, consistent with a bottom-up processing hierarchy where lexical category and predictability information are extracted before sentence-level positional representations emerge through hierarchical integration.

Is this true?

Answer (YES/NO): NO